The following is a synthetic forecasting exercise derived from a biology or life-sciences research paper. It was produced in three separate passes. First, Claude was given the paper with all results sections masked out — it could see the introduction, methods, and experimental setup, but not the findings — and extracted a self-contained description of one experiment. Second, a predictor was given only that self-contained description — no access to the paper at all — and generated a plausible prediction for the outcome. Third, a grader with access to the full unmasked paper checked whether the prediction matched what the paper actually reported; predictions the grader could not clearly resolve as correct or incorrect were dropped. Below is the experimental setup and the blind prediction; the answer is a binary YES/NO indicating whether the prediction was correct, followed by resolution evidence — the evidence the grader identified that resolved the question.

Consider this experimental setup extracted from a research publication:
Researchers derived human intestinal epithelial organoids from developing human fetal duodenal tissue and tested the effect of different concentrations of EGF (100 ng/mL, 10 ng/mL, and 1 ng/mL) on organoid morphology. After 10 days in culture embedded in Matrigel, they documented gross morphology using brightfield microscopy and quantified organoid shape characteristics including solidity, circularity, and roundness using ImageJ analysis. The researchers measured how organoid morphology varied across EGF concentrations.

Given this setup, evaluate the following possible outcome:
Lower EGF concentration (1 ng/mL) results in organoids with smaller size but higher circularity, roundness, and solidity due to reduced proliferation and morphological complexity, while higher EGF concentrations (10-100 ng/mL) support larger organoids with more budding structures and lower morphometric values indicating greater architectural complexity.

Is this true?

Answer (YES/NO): NO